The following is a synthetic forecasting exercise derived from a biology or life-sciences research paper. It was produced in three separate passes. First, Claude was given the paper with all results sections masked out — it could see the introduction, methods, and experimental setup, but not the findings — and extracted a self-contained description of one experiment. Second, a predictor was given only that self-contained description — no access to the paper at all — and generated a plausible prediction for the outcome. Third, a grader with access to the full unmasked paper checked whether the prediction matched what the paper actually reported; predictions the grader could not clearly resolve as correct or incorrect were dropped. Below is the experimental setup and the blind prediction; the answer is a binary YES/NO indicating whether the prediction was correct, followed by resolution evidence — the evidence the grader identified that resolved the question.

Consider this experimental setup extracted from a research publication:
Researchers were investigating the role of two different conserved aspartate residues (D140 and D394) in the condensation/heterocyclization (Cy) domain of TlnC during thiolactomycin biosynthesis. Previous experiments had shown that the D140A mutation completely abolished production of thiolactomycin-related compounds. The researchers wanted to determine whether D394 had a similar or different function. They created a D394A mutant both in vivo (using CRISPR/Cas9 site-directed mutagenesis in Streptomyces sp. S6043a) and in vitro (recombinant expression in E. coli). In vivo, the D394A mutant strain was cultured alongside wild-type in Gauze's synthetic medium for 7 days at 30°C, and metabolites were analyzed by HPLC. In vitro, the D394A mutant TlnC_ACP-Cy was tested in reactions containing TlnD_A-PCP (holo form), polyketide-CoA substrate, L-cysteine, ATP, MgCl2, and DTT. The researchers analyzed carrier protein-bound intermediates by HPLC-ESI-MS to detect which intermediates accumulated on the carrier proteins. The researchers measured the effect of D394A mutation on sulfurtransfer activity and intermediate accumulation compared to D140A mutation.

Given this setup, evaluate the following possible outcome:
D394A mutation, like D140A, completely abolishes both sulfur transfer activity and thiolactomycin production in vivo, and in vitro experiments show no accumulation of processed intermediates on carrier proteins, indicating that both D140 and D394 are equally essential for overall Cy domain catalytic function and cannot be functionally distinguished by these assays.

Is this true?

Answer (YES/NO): NO